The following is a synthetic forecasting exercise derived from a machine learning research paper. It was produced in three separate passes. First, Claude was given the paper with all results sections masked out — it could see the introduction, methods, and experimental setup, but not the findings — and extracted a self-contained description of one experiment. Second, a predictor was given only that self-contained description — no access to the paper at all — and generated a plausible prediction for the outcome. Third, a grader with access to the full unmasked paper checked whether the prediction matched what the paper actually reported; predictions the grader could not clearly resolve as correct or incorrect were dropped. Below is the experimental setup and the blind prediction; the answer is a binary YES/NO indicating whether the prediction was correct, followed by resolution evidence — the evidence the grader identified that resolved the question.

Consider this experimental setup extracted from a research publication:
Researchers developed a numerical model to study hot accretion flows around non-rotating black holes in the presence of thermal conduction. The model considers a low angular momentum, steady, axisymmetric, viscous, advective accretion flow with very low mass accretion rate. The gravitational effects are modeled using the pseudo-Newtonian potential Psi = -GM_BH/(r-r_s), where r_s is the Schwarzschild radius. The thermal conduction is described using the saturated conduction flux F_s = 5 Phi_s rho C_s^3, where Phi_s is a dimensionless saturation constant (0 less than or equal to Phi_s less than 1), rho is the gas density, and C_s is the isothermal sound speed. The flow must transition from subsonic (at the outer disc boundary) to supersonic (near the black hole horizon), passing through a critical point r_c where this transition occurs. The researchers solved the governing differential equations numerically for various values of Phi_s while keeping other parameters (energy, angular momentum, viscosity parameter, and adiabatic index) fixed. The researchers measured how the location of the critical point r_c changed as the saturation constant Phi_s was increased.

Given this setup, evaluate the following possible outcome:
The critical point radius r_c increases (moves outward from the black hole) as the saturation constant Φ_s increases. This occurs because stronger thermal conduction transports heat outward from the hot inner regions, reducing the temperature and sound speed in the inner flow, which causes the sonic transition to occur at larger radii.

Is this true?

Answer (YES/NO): YES